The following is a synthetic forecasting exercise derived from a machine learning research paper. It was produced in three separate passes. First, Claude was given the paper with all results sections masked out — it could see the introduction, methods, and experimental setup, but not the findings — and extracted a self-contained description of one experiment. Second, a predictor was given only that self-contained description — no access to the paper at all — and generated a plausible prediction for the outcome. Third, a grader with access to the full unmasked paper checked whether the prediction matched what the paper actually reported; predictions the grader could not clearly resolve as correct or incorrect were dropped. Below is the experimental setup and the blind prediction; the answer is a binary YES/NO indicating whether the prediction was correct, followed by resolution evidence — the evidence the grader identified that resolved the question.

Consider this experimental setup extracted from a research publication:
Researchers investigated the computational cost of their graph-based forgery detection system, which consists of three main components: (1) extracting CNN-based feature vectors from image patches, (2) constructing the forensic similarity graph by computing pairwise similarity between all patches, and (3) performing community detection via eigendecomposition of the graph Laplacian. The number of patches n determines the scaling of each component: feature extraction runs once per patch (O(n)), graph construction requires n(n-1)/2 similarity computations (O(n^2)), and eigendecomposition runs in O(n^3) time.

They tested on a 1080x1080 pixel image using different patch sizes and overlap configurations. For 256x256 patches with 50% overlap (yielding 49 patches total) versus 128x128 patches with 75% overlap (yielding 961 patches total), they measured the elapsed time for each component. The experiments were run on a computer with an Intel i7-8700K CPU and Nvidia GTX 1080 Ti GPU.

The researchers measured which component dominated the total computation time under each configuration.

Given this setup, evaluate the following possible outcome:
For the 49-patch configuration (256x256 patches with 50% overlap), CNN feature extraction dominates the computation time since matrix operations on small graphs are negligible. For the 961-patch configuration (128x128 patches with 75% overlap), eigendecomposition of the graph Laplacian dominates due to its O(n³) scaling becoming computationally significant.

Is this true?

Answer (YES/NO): NO